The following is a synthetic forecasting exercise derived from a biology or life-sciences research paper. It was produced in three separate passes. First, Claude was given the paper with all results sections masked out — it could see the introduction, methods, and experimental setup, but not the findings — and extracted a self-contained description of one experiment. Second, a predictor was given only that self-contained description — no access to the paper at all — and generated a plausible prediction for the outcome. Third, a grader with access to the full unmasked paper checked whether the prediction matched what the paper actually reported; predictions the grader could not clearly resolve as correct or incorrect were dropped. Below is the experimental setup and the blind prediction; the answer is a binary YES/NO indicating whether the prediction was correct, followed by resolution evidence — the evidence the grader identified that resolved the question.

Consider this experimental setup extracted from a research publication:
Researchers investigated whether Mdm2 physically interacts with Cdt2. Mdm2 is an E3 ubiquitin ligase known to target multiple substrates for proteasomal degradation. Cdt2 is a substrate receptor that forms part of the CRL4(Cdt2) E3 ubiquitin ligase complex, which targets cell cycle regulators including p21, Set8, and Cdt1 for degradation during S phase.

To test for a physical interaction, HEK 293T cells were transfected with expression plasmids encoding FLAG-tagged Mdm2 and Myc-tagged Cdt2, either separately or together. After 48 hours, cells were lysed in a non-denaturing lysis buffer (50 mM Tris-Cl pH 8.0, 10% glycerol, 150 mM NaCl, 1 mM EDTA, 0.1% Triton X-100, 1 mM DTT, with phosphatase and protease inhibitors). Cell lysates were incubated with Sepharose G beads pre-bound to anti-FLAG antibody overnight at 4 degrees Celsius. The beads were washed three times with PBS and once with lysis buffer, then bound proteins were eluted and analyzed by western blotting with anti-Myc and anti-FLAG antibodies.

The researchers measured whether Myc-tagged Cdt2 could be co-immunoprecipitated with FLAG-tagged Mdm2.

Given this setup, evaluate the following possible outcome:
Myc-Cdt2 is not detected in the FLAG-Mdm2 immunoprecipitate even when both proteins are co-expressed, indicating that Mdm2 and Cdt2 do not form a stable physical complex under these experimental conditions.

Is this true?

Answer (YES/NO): NO